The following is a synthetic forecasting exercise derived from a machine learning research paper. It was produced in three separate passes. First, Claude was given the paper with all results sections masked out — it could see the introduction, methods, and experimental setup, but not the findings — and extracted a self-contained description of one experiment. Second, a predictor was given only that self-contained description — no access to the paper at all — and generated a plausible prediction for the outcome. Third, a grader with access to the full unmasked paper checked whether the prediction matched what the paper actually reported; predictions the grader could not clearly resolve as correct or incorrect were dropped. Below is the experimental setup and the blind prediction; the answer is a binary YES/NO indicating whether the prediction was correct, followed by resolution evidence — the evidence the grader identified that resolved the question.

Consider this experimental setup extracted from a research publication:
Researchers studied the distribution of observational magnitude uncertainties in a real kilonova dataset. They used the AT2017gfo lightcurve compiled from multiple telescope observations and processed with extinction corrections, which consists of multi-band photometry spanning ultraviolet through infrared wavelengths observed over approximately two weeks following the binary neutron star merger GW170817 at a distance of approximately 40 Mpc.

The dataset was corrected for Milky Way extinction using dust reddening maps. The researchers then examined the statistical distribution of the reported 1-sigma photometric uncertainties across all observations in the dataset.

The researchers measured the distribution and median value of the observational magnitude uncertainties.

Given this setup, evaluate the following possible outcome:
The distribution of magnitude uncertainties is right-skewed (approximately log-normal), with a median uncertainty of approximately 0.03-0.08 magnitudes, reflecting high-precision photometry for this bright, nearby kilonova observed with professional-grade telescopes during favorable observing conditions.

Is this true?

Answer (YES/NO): NO